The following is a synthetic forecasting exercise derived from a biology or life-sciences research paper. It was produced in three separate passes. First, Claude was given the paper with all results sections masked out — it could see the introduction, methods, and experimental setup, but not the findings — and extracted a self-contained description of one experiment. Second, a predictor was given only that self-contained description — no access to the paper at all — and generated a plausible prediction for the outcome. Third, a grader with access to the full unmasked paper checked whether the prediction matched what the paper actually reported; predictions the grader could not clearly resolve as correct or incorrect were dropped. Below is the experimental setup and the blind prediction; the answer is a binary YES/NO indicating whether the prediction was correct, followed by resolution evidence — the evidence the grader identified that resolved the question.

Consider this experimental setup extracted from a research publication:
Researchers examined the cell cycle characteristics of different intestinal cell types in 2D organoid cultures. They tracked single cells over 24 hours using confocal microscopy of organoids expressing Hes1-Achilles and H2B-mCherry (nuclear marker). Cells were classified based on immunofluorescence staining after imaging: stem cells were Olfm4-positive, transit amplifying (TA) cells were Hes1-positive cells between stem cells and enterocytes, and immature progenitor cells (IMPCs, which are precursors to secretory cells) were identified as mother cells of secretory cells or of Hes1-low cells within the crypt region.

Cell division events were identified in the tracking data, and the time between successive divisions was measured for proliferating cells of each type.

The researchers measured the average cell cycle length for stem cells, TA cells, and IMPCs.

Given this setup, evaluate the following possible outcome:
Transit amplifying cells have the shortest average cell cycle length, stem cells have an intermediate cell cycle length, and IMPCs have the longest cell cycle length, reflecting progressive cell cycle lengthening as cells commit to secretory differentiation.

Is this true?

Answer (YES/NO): NO